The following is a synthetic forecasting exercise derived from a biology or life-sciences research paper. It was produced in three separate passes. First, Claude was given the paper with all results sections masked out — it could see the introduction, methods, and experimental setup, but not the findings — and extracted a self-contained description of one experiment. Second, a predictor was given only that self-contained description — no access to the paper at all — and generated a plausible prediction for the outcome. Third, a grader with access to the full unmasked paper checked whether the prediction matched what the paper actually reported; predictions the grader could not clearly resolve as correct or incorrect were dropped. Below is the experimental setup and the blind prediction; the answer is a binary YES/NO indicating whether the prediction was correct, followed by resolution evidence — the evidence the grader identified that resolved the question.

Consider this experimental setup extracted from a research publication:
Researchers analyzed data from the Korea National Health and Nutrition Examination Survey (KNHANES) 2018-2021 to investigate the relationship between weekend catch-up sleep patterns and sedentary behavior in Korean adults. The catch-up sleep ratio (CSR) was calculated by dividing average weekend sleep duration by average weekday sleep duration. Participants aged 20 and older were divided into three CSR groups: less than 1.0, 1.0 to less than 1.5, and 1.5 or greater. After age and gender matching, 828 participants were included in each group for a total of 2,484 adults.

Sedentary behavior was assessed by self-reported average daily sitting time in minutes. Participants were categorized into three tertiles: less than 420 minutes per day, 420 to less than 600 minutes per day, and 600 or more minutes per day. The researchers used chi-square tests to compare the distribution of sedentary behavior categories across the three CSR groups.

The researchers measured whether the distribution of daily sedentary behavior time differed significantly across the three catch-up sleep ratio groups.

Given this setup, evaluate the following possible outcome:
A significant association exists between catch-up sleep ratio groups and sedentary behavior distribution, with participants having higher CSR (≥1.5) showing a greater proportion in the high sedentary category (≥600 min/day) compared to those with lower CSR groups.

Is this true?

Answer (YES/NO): YES